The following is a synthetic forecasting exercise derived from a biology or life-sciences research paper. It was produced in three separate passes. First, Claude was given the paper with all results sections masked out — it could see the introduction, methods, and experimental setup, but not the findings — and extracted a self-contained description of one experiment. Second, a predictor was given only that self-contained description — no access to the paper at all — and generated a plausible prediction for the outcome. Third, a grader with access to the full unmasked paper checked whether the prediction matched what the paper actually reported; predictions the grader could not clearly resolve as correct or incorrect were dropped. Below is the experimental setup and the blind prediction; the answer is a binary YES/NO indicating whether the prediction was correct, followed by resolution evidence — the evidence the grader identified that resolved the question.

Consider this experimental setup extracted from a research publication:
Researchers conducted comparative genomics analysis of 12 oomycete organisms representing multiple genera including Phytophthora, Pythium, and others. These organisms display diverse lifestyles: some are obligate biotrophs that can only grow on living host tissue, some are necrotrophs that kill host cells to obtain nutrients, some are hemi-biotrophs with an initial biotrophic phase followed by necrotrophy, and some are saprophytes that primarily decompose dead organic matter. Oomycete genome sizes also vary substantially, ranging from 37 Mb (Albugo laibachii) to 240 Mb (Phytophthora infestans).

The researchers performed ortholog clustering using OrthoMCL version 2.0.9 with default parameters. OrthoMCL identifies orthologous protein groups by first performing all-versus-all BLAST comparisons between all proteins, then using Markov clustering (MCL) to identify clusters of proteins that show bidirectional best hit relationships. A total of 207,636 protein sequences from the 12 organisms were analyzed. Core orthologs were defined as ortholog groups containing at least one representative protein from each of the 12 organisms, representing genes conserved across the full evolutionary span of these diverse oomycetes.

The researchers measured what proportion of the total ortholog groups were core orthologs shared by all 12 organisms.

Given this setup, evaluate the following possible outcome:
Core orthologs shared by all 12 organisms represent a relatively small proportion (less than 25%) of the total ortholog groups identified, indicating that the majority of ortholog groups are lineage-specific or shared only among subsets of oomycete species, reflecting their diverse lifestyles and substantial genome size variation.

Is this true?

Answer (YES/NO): YES